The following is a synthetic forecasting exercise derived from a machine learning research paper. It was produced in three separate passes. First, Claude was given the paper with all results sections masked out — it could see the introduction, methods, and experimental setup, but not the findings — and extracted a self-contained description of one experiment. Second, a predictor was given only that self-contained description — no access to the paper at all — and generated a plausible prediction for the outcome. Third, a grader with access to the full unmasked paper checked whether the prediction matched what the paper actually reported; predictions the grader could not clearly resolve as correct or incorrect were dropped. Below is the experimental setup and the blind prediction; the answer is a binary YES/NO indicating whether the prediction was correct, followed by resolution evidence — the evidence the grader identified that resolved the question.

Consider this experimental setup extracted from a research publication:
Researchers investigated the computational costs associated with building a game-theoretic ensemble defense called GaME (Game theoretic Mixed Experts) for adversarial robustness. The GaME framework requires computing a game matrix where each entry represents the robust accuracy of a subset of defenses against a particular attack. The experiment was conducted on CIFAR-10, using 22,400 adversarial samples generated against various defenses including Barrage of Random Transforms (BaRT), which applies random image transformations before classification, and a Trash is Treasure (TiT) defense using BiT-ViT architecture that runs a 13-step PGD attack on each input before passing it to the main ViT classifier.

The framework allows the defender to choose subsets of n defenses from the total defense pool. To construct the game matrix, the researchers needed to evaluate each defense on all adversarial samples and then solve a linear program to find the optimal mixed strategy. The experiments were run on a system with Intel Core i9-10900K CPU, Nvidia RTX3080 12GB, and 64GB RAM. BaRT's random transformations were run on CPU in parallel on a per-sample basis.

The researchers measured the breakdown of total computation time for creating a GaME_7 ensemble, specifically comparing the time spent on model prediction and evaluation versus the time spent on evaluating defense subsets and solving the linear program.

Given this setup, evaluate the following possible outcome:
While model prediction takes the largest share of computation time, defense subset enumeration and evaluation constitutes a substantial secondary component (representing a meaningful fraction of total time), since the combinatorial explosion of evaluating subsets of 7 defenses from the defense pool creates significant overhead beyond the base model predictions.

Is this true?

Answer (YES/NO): NO